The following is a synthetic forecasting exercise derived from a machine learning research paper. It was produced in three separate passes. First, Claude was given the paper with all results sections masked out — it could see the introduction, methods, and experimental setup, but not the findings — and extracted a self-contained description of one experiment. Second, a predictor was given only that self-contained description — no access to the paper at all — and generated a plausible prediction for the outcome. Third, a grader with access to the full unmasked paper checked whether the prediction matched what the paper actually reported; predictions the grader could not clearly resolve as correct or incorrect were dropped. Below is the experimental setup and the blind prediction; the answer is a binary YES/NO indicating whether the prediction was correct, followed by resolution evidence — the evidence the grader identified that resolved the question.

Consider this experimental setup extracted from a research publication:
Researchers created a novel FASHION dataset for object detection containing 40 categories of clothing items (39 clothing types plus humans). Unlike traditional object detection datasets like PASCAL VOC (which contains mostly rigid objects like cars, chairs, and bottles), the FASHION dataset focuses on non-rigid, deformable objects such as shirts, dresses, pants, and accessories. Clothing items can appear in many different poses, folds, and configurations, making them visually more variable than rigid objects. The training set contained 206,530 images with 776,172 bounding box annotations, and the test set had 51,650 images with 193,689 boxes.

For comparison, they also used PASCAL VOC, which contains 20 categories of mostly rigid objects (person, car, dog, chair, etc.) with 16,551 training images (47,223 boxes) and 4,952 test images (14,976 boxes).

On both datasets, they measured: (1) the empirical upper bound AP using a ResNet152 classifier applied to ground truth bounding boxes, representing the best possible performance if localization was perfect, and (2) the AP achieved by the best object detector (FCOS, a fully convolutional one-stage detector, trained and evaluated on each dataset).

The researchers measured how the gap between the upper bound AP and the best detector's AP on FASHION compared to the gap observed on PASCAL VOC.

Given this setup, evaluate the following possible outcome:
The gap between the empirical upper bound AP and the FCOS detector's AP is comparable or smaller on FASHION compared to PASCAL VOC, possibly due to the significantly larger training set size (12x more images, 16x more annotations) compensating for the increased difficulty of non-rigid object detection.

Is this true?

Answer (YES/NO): YES